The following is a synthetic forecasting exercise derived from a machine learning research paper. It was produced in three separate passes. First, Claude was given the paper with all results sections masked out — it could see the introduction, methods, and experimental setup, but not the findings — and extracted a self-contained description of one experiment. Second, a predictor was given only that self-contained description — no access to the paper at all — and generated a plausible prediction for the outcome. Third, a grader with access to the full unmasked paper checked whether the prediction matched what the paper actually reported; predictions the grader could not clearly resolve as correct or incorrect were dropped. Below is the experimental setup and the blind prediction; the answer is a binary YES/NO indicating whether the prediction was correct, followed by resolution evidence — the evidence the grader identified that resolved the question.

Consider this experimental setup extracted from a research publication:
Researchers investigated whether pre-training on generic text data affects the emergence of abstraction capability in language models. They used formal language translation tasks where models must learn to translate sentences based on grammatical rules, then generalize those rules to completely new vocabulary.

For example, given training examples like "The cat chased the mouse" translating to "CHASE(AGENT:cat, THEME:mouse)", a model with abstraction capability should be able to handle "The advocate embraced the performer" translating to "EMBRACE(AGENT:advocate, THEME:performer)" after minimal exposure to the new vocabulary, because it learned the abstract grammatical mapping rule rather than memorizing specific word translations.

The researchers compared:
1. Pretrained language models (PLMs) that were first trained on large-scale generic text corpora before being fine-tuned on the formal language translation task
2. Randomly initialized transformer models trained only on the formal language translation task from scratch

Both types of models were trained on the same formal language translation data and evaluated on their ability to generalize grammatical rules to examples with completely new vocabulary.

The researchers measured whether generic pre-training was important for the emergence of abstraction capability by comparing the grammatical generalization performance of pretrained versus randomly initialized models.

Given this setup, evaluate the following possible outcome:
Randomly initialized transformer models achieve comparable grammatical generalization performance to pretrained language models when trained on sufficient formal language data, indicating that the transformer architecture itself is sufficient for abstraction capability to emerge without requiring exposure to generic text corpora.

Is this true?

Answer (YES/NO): NO